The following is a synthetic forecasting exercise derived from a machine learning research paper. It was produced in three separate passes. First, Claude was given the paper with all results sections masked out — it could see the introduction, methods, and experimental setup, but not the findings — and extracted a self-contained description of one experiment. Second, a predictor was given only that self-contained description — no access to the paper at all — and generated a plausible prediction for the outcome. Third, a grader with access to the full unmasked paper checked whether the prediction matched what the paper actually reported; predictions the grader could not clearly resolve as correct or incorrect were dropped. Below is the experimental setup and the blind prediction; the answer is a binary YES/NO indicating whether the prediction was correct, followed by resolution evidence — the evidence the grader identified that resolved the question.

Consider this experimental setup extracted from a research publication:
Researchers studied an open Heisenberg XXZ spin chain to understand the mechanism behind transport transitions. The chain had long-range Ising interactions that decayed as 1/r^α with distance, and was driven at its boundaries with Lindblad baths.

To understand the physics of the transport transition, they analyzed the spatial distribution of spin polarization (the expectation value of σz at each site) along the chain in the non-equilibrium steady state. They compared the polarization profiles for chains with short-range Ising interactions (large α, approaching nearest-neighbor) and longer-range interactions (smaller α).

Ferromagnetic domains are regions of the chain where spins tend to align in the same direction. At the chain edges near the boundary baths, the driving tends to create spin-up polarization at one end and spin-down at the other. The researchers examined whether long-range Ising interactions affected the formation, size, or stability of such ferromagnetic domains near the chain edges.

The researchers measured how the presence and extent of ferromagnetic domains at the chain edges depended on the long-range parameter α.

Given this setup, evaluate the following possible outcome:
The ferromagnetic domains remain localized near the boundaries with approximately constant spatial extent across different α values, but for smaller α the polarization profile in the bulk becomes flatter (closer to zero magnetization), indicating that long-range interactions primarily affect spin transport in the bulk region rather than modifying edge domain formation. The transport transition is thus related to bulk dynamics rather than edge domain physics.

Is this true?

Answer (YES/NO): NO